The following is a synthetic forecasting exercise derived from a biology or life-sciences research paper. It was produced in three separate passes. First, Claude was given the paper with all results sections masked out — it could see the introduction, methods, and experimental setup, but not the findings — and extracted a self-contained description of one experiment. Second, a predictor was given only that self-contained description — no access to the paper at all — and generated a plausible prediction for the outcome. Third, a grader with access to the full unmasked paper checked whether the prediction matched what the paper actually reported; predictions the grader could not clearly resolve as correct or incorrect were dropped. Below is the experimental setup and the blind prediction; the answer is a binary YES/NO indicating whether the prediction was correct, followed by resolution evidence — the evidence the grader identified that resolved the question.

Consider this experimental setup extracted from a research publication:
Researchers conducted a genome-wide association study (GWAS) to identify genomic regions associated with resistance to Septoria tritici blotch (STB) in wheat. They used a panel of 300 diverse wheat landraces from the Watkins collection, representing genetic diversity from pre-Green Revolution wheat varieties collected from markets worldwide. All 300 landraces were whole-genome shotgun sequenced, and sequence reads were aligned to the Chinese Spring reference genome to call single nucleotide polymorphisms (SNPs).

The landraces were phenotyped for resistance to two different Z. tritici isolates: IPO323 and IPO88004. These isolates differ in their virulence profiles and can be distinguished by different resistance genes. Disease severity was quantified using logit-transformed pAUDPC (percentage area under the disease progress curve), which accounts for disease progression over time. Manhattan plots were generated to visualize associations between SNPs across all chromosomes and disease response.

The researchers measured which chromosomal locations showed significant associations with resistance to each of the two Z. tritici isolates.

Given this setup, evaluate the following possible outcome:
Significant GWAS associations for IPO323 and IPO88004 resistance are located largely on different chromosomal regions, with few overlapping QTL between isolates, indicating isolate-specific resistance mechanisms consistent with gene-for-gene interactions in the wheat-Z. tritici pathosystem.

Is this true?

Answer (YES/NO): YES